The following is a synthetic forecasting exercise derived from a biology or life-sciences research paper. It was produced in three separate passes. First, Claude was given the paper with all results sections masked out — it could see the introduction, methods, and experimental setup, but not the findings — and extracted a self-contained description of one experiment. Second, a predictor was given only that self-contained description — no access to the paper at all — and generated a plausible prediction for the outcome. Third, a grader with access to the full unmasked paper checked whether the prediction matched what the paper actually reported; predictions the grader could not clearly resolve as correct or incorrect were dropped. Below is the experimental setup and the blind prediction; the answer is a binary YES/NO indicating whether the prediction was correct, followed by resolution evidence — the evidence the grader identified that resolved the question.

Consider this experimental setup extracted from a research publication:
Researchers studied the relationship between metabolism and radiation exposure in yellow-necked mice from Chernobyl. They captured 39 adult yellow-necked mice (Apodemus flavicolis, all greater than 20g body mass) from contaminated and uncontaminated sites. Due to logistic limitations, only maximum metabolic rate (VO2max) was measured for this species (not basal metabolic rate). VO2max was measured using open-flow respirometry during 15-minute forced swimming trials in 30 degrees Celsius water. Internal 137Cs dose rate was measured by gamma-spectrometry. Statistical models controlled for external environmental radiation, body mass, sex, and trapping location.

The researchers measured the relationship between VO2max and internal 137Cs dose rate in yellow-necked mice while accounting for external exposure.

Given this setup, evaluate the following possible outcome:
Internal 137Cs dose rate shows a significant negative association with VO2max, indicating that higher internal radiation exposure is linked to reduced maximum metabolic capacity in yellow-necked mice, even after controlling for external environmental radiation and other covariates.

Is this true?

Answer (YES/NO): YES